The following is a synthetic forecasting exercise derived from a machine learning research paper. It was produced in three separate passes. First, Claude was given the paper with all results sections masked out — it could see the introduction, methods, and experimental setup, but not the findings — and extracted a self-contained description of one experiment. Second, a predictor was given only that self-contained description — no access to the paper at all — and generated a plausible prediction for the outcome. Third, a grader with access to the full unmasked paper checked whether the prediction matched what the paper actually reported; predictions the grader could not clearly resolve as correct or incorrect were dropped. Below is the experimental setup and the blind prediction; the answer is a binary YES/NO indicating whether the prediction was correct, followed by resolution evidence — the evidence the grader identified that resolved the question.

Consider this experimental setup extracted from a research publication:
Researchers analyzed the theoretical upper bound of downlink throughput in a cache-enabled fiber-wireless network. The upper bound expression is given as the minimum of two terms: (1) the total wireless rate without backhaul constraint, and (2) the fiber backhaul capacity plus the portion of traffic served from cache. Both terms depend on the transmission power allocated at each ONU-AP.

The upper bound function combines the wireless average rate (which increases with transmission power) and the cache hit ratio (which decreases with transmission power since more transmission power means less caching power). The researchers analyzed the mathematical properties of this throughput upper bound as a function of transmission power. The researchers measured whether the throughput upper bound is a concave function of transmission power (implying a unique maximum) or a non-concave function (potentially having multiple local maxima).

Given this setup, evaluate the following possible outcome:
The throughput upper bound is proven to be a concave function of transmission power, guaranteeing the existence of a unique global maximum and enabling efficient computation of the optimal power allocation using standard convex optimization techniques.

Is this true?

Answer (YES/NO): YES